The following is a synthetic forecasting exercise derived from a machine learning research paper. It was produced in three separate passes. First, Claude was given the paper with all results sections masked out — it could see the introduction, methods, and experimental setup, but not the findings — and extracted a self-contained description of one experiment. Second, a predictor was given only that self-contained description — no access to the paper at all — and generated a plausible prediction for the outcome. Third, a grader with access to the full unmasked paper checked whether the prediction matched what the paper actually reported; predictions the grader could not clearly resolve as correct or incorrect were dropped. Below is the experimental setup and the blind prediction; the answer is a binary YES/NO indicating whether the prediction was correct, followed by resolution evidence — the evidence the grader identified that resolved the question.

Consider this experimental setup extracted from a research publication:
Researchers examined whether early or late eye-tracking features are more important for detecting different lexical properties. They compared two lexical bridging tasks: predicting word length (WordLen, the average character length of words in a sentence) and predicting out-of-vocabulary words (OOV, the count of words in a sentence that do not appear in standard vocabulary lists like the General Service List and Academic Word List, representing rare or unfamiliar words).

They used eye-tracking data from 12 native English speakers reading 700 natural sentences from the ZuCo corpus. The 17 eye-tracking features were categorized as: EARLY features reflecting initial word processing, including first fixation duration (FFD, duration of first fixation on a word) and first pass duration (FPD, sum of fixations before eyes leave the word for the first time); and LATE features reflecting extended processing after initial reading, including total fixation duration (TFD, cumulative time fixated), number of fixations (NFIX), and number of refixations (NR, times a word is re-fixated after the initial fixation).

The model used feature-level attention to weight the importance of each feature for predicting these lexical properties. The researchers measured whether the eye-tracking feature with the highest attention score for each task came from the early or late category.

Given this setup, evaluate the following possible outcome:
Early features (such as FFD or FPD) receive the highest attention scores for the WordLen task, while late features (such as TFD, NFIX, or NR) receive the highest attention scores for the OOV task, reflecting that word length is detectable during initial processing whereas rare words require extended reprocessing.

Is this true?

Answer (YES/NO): YES